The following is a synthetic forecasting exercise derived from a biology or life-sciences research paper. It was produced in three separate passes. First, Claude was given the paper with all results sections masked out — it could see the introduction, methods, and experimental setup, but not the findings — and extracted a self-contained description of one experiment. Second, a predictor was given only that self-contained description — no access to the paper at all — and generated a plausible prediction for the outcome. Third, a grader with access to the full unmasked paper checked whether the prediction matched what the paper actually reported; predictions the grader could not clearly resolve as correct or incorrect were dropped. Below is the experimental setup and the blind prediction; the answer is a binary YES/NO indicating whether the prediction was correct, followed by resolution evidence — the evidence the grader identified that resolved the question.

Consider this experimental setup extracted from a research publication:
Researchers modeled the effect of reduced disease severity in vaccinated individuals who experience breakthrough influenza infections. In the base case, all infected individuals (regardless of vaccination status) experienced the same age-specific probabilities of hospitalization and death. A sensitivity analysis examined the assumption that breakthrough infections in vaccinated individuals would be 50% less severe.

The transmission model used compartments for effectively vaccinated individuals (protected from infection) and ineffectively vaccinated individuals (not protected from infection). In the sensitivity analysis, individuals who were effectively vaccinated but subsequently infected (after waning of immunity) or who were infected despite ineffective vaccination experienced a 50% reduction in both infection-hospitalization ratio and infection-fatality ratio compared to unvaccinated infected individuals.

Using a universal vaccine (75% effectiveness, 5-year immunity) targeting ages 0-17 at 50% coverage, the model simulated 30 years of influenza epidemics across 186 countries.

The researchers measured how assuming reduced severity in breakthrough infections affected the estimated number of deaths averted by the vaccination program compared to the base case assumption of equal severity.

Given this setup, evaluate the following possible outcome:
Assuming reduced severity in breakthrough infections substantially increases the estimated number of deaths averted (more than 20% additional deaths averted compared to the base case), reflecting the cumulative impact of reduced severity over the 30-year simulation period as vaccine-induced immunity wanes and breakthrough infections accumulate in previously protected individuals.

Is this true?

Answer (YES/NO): NO